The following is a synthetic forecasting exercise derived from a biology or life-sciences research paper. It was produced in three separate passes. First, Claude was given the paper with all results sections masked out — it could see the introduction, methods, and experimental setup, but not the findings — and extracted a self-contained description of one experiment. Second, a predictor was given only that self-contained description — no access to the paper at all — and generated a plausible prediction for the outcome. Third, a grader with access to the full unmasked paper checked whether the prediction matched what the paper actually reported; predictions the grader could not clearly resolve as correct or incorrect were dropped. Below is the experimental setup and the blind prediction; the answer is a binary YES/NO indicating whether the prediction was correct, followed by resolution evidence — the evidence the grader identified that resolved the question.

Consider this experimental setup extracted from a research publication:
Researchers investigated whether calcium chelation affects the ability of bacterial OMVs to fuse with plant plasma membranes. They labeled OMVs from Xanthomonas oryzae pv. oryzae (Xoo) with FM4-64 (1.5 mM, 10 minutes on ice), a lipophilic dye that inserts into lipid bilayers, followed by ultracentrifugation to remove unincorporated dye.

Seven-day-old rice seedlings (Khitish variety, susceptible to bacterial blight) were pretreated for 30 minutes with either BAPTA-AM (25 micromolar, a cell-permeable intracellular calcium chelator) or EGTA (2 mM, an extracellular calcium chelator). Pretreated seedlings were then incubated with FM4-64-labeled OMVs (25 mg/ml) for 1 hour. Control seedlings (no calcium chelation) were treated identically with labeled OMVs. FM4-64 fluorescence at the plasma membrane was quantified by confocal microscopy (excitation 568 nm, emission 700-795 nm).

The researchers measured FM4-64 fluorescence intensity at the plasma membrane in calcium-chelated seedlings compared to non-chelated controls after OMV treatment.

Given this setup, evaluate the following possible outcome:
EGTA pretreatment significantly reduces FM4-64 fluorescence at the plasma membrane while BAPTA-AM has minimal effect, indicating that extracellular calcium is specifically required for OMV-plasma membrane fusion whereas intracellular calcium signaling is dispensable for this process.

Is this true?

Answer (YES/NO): NO